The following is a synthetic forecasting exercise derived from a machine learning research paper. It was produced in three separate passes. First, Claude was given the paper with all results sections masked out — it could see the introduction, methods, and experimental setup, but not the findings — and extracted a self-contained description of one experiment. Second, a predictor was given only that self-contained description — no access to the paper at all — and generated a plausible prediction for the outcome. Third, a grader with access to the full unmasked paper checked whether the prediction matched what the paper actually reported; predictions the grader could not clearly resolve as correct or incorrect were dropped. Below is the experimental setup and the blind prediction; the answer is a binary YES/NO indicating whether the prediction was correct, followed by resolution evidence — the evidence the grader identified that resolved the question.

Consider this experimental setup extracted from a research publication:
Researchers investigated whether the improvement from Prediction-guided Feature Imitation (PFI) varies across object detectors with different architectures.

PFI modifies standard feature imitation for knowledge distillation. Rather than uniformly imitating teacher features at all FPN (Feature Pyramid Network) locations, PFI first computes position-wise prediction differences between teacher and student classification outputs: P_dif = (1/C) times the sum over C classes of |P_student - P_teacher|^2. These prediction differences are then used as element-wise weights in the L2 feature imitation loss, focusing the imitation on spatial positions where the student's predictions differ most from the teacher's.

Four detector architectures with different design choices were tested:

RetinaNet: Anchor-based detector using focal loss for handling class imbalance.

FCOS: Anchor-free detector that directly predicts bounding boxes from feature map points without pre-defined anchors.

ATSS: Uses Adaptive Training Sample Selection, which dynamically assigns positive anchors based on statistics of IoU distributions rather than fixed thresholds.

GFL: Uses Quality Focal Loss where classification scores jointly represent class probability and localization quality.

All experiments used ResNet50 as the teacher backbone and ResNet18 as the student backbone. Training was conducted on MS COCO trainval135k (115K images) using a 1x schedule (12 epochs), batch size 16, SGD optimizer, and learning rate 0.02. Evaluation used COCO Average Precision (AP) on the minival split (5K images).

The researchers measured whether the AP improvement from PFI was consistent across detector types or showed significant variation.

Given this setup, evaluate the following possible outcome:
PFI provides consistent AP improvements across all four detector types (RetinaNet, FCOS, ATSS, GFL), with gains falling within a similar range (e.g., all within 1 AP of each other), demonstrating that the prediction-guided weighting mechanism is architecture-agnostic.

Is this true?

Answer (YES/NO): YES